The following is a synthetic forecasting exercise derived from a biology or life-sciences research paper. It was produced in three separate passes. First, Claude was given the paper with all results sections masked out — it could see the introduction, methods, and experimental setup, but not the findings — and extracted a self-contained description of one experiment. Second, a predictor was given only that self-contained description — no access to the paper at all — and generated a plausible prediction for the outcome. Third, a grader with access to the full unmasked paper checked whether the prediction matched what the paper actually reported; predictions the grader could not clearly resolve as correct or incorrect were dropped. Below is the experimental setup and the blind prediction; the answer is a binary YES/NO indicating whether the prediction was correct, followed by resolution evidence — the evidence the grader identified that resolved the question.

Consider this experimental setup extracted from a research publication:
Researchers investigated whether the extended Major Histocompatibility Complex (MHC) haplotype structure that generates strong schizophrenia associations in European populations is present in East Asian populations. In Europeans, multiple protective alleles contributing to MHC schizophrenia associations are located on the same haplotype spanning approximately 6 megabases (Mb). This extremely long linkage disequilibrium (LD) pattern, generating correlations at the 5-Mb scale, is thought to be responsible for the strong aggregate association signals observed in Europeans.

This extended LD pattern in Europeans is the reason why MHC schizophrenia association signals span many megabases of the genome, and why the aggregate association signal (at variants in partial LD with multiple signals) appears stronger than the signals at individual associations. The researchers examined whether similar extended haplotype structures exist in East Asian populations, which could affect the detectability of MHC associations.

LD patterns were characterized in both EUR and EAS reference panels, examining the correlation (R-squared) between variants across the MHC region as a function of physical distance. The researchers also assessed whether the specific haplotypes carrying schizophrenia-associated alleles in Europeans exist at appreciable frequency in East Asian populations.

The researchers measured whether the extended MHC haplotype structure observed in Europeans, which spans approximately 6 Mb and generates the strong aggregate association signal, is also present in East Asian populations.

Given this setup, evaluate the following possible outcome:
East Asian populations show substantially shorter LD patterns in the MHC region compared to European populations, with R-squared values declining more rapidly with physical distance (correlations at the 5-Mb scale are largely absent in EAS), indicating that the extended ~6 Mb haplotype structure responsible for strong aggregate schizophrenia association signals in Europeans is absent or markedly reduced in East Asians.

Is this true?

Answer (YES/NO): YES